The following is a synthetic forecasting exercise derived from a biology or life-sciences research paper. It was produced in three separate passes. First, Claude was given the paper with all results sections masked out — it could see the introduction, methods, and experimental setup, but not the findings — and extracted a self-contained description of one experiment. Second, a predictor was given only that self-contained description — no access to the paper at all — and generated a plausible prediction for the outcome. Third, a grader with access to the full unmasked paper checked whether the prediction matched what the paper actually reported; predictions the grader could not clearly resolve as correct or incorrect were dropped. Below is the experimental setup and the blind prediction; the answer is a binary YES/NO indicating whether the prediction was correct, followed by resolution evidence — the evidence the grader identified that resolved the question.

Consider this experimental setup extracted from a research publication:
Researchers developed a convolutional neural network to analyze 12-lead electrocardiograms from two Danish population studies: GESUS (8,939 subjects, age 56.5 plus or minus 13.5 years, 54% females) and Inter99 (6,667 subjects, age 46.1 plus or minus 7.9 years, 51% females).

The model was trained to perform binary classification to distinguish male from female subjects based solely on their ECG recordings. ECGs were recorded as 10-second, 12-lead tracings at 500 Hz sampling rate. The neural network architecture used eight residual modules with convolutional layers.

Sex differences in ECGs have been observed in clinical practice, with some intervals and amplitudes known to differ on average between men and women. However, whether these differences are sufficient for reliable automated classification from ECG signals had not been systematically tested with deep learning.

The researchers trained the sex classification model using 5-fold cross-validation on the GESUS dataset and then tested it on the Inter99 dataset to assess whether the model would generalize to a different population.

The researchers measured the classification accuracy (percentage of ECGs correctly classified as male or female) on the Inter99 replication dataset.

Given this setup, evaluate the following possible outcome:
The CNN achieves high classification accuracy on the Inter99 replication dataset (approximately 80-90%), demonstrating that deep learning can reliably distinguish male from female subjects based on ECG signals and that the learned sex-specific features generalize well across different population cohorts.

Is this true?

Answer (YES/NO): YES